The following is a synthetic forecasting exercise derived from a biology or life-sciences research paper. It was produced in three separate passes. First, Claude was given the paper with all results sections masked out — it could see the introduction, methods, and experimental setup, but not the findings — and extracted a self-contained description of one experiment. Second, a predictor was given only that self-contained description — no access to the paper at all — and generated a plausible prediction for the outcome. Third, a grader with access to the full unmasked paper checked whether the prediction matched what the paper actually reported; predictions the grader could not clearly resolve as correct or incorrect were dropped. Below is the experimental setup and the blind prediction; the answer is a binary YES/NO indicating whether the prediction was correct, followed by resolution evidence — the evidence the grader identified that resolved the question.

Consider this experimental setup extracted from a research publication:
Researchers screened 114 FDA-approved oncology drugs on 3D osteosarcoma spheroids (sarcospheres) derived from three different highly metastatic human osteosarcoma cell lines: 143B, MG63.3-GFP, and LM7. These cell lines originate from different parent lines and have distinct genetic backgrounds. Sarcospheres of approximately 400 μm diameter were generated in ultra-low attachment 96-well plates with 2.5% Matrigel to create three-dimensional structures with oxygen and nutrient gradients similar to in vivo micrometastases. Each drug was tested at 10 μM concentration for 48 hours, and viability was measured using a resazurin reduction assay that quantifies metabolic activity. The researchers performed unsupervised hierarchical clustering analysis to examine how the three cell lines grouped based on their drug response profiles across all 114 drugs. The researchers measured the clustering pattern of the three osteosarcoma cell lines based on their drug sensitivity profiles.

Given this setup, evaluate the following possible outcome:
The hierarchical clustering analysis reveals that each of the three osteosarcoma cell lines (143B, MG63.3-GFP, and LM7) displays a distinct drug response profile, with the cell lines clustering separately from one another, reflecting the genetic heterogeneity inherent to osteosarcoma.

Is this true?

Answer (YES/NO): NO